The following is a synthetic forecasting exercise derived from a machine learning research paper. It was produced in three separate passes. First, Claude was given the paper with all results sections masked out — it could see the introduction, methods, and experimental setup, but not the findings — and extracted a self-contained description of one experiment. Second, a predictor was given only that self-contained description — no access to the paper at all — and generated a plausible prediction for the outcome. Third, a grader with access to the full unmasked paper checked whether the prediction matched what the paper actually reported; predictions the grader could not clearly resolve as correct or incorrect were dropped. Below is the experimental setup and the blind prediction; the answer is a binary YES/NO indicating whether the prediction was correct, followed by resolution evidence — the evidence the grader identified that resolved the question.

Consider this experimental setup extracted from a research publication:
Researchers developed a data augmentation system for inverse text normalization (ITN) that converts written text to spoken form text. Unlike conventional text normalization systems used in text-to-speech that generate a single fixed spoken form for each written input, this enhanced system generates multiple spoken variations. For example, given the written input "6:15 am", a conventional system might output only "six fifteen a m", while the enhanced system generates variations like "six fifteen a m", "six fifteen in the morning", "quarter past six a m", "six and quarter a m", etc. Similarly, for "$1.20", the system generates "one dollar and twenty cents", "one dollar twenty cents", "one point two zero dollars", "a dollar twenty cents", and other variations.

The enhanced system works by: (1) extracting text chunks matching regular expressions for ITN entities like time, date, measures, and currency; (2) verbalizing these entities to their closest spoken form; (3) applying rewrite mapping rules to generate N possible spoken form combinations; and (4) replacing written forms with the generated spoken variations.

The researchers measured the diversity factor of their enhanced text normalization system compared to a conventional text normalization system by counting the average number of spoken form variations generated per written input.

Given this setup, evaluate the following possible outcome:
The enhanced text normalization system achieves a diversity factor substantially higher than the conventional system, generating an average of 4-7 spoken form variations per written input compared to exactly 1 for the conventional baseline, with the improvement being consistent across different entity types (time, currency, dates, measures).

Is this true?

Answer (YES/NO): NO